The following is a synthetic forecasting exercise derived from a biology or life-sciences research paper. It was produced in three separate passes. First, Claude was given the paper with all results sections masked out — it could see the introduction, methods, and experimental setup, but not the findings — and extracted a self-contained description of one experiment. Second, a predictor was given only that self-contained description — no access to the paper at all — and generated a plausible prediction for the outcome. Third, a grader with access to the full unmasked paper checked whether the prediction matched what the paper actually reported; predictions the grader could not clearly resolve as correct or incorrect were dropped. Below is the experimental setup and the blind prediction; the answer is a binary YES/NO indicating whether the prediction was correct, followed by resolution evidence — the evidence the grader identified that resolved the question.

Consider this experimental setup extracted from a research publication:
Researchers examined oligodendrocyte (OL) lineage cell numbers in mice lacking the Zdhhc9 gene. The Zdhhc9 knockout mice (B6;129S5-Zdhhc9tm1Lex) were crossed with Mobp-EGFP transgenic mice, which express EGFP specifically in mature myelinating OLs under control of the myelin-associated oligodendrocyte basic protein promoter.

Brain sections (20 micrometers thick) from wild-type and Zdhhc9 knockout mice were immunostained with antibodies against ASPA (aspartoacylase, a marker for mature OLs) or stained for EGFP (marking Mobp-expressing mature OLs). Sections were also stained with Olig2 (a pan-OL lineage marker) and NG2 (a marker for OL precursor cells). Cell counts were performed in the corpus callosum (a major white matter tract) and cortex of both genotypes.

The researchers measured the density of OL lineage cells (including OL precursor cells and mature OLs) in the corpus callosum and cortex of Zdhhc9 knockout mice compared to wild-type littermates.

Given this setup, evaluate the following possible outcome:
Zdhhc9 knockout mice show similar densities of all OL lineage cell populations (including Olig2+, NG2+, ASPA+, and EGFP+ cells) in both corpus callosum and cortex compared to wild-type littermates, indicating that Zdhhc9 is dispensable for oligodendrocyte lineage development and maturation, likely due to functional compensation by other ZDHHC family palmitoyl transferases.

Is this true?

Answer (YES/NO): NO